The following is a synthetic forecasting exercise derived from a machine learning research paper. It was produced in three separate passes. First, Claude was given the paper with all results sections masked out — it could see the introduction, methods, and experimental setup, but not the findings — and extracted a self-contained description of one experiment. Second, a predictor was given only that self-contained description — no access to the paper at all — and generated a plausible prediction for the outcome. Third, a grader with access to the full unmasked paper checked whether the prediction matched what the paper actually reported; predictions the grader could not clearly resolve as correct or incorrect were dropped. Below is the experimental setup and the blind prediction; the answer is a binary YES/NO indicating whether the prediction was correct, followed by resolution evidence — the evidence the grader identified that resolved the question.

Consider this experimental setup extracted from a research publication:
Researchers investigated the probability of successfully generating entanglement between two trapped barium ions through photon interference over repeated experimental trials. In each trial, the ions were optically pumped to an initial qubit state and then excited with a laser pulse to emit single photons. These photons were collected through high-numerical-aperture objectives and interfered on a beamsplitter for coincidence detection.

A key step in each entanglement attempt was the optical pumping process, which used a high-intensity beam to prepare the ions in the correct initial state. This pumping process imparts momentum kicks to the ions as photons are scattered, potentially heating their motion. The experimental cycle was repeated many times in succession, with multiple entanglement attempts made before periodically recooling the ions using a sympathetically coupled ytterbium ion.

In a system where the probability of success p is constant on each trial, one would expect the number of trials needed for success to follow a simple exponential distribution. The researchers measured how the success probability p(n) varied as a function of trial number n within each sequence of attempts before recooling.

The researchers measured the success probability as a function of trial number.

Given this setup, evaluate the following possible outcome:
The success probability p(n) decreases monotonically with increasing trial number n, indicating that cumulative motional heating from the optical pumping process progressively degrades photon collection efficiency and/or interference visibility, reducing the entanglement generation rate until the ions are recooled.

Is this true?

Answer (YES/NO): YES